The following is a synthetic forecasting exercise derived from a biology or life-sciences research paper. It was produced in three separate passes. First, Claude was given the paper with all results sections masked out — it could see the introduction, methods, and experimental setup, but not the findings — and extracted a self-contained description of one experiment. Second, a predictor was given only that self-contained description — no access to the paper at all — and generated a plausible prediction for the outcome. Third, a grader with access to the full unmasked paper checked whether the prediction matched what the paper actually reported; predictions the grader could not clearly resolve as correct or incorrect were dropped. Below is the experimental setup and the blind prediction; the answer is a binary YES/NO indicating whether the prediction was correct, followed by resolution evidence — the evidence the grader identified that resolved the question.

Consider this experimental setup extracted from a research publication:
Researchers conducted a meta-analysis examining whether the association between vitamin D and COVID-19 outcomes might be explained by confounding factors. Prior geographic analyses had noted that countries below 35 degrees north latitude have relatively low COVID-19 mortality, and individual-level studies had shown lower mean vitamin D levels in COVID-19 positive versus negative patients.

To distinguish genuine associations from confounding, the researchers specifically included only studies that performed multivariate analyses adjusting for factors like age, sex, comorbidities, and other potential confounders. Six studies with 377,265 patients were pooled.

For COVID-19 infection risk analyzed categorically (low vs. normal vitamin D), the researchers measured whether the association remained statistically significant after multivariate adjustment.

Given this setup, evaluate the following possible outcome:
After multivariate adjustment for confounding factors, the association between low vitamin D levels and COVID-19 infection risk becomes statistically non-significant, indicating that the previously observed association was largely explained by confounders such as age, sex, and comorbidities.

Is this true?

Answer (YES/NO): NO